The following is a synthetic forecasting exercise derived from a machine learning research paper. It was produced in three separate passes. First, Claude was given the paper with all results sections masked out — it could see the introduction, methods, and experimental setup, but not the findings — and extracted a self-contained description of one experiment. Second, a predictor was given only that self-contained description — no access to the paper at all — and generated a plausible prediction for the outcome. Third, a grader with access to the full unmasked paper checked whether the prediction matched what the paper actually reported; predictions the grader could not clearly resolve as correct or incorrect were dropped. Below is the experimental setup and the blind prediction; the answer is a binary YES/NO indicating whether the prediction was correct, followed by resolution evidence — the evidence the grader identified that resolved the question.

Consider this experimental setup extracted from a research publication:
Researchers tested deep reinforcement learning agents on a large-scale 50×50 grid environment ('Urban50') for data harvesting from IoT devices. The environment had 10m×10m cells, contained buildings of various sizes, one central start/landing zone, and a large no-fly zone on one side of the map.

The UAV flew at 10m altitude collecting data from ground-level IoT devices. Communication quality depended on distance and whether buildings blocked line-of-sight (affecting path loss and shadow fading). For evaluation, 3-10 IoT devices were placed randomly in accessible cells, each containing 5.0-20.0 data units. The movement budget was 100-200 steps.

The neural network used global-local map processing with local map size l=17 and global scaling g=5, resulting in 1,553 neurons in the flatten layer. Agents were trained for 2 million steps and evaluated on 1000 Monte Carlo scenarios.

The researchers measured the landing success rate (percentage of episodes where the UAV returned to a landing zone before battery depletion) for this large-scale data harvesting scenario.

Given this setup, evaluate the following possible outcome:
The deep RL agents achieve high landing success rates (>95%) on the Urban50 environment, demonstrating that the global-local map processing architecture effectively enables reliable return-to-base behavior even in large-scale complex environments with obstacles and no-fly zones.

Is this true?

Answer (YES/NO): YES